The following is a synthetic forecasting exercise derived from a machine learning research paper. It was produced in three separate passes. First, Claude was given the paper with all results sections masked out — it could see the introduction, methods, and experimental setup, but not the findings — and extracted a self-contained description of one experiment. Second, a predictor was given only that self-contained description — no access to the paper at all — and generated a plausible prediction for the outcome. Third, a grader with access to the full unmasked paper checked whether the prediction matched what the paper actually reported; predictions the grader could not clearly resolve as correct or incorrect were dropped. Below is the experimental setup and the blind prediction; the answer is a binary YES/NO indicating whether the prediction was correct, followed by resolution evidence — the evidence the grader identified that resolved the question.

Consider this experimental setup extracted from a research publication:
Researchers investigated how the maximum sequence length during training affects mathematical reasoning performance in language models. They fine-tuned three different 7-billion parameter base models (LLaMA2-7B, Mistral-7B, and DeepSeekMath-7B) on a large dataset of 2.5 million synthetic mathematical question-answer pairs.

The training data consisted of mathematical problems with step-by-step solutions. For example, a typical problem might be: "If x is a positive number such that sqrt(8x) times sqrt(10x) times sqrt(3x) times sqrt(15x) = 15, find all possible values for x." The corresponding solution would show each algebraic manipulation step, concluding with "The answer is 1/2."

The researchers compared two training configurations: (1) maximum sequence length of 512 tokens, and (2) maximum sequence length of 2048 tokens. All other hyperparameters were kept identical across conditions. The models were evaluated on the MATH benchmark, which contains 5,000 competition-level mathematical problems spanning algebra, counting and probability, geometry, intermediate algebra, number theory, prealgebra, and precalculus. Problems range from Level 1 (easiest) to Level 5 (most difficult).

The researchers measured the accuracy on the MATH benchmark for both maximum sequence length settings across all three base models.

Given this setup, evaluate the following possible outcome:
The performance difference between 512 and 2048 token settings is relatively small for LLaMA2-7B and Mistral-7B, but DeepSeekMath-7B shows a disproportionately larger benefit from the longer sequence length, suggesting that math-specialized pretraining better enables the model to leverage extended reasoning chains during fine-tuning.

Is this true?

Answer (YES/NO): NO